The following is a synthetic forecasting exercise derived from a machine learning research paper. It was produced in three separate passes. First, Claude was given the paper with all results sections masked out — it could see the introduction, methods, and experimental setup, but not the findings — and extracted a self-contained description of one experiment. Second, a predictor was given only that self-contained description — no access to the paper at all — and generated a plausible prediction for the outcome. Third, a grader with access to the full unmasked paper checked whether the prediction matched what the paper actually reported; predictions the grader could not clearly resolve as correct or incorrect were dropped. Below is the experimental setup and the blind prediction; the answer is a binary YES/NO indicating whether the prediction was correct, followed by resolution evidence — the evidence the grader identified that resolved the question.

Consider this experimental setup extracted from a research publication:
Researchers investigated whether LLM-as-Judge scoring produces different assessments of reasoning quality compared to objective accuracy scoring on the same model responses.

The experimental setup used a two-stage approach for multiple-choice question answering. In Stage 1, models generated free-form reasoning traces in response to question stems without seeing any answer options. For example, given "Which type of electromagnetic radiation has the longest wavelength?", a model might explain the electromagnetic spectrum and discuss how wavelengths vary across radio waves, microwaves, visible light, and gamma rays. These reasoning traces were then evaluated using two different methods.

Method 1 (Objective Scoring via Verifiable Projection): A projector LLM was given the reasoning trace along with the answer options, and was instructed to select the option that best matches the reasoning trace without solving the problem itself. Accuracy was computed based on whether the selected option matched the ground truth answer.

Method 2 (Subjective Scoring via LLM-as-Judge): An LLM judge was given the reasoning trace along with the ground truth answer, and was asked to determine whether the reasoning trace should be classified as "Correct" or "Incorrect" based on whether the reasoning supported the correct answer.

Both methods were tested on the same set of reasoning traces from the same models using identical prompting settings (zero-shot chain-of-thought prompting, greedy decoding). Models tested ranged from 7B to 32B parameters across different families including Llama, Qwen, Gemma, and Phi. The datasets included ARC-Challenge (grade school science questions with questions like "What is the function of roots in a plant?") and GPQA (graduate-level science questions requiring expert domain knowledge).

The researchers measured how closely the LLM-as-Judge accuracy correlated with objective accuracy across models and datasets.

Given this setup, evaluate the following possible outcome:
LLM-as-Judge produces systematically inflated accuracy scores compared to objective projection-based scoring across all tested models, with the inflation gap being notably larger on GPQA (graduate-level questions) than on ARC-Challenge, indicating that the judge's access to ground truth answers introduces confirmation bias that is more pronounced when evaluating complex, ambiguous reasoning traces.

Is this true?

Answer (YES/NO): NO